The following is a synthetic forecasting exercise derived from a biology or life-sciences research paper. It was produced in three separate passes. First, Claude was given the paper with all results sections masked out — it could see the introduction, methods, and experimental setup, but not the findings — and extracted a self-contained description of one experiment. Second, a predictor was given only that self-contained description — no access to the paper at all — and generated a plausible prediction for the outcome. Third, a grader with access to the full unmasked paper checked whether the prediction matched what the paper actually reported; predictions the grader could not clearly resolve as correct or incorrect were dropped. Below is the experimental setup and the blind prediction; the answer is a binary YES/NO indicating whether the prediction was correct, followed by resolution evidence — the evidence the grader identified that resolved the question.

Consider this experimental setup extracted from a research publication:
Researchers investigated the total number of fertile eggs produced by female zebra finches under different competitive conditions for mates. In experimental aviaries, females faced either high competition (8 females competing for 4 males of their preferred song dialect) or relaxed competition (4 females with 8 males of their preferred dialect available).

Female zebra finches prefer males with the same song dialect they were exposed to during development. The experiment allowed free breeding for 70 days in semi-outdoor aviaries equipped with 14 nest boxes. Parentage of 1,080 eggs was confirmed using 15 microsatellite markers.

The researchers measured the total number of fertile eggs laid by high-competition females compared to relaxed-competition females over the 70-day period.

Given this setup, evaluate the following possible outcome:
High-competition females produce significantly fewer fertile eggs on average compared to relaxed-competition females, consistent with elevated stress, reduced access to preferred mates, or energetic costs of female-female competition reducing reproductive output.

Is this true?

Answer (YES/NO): NO